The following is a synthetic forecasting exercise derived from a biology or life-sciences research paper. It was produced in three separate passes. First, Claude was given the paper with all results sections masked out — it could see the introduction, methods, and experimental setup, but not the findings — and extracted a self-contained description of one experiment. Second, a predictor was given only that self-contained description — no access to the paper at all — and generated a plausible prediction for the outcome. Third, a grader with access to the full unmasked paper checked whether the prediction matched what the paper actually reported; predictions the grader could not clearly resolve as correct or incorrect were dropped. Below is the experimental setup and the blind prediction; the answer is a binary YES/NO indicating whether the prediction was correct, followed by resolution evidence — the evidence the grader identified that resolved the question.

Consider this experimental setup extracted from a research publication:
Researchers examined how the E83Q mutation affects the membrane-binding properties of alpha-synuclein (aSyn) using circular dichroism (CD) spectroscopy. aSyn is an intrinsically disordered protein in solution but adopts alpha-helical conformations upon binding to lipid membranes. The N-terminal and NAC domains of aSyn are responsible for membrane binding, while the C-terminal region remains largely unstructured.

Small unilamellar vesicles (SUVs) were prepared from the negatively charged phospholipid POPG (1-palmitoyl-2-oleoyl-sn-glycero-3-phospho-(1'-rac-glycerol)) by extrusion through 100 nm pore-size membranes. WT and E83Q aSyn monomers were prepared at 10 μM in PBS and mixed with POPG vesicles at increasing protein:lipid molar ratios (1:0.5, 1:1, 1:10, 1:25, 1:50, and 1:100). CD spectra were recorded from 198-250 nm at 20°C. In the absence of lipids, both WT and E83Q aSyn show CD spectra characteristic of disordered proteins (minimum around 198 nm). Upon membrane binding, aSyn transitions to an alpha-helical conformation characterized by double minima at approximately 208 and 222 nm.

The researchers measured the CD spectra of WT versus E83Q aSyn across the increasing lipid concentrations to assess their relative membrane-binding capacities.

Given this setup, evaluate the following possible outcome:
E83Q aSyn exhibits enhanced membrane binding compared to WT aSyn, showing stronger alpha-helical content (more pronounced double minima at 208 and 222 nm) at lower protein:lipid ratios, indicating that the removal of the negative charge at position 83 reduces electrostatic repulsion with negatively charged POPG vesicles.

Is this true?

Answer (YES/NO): NO